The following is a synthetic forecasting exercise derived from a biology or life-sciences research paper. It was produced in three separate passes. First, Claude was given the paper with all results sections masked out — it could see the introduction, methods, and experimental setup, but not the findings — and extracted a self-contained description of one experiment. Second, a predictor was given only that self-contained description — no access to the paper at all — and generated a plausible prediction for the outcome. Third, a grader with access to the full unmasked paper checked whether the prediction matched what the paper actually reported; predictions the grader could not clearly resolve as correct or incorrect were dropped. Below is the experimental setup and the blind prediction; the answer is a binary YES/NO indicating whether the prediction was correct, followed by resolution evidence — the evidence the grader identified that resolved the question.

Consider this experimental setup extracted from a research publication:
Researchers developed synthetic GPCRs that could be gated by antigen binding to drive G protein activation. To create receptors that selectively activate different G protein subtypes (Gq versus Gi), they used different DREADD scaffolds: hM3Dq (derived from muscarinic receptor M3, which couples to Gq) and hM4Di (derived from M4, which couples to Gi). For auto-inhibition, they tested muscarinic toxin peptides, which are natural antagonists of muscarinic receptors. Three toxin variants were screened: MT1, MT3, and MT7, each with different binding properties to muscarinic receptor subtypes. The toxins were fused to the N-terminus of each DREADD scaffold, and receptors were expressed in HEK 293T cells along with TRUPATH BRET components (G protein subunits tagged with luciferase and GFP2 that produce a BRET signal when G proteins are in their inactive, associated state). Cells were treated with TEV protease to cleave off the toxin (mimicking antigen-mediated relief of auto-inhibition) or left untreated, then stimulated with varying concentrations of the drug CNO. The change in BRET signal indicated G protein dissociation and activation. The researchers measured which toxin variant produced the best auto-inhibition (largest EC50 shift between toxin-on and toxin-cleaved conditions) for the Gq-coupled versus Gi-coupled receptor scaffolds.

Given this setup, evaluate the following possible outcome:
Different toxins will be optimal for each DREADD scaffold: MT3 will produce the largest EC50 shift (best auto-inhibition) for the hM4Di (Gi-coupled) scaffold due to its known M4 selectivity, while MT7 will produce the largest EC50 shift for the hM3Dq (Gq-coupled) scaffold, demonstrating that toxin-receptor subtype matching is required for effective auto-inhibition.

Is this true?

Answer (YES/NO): NO